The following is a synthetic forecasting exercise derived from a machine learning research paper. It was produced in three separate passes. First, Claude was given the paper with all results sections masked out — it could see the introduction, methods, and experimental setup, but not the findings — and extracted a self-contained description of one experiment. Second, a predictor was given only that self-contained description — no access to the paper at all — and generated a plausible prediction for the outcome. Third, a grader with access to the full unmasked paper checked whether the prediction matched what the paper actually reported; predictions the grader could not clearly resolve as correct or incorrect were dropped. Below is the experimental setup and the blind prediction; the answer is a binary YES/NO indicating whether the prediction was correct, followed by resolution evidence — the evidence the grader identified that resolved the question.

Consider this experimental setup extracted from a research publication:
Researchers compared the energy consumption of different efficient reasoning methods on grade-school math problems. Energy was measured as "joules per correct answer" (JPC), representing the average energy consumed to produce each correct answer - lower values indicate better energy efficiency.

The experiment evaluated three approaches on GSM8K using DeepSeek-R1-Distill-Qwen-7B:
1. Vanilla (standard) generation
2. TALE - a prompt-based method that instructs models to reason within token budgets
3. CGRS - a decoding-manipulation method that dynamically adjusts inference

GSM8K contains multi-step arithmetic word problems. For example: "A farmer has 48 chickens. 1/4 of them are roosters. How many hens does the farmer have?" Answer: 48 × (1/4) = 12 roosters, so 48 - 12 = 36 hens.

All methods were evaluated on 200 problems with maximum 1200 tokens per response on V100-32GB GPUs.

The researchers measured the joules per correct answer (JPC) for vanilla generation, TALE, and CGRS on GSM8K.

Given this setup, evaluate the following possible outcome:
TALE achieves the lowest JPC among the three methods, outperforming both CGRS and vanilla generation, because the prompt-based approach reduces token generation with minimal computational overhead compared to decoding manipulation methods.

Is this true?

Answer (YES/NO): YES